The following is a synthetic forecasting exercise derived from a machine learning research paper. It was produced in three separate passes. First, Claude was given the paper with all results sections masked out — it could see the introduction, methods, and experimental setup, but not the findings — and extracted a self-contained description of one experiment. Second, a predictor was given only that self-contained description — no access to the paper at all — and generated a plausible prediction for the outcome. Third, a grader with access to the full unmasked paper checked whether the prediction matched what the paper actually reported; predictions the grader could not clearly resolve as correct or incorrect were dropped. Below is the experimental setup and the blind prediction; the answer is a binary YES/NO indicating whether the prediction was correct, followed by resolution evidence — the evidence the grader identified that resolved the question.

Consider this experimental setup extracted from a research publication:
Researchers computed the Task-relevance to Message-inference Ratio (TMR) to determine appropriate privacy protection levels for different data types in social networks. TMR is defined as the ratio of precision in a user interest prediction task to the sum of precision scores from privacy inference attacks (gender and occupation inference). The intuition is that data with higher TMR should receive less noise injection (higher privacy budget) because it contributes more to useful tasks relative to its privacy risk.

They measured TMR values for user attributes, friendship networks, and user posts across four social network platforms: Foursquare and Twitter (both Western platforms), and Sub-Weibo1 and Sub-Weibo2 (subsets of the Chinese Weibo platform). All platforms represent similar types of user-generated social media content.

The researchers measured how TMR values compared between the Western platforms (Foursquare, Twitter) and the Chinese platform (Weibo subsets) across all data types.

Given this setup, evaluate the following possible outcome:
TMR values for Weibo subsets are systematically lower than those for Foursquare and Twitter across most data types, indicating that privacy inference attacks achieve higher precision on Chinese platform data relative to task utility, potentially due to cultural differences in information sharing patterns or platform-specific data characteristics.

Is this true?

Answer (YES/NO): YES